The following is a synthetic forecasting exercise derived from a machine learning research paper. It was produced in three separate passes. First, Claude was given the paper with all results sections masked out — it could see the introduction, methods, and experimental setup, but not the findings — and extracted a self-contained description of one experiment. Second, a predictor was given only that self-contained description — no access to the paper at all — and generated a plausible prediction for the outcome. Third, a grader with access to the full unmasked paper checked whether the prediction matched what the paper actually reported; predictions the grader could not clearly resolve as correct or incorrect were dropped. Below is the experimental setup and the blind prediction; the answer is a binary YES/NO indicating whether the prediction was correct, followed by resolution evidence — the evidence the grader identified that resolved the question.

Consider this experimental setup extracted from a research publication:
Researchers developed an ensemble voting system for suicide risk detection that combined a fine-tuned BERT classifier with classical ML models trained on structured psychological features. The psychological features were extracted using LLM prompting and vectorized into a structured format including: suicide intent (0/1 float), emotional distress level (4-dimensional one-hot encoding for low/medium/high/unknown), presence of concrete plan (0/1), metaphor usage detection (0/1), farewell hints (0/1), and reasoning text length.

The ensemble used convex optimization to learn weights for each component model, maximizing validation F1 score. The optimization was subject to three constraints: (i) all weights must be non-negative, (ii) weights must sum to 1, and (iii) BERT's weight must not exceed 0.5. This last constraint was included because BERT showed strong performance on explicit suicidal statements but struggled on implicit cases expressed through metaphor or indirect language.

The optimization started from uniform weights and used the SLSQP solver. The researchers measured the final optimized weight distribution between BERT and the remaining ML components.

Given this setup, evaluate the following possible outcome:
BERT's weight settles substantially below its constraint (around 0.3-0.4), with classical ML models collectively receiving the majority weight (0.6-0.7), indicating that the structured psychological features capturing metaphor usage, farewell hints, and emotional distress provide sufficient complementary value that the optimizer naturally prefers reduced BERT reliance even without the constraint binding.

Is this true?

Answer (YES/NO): NO